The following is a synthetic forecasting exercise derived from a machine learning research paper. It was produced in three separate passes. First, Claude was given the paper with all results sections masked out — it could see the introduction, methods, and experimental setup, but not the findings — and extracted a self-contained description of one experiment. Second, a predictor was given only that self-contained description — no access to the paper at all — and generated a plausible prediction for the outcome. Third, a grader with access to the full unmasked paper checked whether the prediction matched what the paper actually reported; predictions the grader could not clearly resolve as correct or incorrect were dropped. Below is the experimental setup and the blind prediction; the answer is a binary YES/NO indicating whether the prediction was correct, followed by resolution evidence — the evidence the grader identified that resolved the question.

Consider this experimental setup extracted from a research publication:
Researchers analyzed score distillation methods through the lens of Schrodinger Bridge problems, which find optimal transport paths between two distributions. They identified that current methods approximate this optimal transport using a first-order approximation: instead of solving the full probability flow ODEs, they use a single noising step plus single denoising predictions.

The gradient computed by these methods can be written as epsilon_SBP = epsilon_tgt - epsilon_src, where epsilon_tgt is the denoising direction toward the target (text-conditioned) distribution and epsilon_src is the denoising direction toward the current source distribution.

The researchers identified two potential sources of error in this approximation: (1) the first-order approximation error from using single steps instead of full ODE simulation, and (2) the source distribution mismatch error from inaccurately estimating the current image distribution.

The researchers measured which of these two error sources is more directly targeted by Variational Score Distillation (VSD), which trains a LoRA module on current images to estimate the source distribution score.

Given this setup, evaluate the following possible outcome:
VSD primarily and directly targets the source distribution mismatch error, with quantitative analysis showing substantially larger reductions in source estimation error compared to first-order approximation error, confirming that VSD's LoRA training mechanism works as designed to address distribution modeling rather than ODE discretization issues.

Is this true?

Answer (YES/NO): NO